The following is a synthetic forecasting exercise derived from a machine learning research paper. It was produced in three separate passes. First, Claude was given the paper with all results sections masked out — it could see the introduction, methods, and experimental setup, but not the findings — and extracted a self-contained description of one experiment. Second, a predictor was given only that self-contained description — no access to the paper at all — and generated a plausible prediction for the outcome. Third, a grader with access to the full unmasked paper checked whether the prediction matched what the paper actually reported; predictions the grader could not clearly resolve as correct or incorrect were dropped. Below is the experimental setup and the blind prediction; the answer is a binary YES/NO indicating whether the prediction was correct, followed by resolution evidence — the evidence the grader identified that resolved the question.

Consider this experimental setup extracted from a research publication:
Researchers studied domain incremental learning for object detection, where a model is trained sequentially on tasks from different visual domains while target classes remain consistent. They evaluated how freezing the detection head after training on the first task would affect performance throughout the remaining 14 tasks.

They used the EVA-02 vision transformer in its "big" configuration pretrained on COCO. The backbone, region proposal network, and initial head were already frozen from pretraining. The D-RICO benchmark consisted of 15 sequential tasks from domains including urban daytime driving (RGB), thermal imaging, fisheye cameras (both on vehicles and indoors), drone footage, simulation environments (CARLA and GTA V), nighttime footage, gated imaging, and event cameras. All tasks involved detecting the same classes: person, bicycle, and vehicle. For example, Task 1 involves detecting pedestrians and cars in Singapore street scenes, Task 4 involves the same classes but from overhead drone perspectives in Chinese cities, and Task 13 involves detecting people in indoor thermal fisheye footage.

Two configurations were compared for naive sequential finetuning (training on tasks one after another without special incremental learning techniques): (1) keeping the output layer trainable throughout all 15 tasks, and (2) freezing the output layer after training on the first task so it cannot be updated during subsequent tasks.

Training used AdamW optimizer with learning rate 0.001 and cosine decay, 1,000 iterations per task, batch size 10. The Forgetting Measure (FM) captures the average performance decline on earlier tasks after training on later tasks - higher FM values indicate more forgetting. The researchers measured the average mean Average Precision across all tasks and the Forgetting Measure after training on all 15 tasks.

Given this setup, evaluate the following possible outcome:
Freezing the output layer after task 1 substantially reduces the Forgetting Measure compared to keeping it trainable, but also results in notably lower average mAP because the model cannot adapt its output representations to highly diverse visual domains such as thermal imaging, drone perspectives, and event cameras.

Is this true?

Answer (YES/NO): NO